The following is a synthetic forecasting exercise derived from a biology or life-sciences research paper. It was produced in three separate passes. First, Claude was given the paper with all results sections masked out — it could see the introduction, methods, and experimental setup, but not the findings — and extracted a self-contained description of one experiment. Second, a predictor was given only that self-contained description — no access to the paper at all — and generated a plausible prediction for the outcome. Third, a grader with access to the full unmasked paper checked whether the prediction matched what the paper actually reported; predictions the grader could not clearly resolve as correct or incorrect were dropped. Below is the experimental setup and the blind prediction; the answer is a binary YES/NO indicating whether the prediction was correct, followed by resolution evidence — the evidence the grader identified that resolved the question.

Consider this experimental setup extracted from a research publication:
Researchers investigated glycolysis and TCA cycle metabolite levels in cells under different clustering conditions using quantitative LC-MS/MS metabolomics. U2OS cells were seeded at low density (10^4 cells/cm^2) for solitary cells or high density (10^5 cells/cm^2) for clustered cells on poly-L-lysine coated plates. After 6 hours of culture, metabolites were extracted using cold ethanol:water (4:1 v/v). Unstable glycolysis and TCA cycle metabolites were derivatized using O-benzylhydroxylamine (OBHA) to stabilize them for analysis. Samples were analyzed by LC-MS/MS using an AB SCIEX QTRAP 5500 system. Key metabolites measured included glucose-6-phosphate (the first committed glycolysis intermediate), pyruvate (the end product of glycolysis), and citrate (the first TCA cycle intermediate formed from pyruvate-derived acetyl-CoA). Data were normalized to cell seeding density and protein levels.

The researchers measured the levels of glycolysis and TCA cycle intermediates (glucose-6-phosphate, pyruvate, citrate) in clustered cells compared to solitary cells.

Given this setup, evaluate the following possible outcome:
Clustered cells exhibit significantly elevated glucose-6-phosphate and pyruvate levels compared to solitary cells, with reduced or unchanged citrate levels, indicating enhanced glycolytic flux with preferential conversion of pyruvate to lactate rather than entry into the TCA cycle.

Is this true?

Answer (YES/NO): NO